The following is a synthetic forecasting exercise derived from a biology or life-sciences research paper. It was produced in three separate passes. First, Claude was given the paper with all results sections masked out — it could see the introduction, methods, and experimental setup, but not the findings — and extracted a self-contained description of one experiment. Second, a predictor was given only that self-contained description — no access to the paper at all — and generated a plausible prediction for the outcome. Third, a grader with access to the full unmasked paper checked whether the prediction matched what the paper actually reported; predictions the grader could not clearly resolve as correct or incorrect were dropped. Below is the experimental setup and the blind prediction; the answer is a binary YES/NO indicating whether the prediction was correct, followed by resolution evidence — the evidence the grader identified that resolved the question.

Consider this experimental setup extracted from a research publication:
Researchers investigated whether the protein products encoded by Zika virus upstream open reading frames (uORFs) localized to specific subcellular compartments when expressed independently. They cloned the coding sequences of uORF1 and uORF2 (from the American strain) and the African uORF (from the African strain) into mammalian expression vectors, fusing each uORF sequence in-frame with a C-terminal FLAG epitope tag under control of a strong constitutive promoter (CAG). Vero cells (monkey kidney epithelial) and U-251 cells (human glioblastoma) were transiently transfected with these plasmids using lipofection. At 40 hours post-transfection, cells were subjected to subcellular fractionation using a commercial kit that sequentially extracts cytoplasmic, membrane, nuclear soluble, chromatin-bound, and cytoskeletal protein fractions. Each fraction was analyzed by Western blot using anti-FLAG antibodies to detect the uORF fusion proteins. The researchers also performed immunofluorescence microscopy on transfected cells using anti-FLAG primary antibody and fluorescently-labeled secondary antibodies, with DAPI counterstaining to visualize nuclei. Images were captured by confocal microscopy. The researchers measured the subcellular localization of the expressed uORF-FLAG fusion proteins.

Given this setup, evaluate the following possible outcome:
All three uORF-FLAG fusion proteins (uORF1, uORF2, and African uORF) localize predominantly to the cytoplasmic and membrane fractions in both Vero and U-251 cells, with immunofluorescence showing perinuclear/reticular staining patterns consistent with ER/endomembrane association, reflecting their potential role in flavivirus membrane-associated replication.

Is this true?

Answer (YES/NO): NO